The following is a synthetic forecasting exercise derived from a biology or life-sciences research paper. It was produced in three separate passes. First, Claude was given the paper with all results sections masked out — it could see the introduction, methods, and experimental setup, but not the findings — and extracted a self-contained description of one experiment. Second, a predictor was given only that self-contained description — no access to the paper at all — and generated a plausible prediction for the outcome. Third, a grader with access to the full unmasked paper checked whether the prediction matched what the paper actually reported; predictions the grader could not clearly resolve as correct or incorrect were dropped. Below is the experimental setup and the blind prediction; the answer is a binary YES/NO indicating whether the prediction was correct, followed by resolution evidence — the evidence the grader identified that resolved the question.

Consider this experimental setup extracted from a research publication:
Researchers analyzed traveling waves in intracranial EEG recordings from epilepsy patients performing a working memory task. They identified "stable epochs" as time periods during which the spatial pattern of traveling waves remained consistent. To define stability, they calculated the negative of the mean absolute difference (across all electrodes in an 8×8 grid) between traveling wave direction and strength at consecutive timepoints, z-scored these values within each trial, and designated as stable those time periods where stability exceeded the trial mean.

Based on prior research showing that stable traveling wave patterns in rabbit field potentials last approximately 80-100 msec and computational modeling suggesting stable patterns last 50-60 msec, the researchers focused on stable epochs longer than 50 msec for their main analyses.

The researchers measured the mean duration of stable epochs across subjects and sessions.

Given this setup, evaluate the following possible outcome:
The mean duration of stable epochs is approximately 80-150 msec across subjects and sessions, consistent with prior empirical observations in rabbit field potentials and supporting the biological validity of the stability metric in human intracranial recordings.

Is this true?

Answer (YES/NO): YES